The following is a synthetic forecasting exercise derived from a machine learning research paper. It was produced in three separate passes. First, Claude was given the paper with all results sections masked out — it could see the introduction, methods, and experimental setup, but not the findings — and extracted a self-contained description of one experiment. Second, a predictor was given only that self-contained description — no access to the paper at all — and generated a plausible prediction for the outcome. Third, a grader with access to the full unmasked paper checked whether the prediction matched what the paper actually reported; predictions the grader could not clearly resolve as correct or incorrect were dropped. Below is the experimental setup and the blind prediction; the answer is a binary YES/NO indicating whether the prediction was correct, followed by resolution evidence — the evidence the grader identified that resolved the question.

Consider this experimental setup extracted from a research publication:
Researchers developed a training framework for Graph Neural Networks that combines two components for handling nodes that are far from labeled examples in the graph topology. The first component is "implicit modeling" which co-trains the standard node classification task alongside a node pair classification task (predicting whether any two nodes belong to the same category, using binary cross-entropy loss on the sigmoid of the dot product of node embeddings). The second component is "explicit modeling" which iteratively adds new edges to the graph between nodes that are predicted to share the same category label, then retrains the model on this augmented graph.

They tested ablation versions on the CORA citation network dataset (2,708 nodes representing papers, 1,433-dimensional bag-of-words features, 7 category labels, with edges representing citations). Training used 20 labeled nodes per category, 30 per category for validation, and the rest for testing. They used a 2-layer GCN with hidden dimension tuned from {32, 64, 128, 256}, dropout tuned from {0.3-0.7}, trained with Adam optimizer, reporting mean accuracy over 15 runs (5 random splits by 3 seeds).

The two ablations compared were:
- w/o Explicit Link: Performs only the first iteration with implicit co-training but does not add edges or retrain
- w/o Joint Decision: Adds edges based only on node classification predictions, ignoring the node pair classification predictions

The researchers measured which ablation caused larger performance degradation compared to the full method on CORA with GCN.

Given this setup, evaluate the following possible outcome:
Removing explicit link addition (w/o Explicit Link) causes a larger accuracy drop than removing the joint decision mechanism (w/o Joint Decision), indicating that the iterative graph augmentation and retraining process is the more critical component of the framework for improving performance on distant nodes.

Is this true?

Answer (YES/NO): NO